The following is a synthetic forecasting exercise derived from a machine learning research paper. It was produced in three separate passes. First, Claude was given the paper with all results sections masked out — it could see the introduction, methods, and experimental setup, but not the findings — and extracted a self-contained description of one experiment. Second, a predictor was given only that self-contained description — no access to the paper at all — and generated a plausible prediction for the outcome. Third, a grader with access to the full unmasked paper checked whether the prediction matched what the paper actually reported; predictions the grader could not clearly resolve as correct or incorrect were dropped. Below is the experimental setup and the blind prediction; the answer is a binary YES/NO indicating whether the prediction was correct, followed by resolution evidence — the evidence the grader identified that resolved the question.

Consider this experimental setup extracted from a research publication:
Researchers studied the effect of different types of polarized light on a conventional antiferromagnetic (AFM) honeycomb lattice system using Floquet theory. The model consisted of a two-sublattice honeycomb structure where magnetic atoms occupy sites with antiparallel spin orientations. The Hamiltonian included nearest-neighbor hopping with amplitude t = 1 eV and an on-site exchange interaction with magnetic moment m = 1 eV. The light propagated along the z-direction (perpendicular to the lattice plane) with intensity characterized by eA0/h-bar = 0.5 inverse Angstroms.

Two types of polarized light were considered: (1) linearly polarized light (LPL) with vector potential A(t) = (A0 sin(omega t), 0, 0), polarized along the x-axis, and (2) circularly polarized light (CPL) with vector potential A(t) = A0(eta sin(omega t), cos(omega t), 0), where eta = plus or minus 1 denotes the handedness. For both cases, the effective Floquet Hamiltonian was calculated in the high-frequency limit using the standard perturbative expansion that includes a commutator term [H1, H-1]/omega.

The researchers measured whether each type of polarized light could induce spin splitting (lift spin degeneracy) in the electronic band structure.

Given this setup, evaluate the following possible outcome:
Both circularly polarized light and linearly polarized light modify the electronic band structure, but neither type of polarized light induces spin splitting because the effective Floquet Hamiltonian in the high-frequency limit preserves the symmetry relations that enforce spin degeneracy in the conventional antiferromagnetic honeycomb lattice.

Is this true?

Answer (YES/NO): NO